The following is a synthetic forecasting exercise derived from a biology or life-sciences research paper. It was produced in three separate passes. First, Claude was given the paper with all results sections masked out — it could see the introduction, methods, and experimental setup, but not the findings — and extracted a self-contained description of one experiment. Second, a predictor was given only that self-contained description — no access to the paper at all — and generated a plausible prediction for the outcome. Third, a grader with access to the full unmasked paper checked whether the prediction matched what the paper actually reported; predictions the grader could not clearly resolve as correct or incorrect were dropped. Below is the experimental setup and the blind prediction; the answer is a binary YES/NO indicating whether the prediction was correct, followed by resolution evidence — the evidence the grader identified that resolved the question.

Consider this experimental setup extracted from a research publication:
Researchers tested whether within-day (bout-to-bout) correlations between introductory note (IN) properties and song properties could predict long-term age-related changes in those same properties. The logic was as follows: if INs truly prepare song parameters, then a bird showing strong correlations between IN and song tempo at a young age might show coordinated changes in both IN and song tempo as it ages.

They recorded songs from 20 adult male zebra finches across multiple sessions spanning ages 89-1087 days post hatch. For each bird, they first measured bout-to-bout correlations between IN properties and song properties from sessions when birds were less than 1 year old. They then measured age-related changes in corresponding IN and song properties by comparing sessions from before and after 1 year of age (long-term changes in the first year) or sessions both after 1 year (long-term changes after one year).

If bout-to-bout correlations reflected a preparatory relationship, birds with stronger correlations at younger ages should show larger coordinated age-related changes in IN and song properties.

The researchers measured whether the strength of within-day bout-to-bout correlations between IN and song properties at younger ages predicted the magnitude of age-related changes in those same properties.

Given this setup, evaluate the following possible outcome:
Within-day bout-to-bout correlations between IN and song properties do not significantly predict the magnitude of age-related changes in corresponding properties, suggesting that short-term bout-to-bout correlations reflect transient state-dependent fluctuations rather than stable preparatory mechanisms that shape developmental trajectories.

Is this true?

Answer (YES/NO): YES